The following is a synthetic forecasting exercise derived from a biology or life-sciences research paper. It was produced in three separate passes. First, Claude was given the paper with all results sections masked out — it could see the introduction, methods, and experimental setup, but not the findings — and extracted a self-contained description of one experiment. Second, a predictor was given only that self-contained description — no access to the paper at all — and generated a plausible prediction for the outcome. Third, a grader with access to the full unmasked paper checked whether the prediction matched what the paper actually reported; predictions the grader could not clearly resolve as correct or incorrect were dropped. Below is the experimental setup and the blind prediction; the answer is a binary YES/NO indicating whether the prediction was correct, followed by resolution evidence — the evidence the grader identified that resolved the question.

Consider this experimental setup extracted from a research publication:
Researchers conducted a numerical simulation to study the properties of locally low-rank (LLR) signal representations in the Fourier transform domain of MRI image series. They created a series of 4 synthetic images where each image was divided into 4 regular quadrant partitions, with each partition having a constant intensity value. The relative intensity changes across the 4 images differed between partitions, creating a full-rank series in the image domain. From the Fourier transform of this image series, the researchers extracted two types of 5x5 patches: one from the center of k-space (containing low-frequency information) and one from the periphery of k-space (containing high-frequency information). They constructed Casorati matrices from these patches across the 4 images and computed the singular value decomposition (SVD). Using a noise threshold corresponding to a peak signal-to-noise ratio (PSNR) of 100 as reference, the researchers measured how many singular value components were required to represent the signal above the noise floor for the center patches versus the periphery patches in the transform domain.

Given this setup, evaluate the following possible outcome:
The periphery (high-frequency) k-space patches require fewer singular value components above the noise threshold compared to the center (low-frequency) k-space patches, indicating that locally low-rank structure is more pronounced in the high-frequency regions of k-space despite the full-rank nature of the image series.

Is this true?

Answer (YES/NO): YES